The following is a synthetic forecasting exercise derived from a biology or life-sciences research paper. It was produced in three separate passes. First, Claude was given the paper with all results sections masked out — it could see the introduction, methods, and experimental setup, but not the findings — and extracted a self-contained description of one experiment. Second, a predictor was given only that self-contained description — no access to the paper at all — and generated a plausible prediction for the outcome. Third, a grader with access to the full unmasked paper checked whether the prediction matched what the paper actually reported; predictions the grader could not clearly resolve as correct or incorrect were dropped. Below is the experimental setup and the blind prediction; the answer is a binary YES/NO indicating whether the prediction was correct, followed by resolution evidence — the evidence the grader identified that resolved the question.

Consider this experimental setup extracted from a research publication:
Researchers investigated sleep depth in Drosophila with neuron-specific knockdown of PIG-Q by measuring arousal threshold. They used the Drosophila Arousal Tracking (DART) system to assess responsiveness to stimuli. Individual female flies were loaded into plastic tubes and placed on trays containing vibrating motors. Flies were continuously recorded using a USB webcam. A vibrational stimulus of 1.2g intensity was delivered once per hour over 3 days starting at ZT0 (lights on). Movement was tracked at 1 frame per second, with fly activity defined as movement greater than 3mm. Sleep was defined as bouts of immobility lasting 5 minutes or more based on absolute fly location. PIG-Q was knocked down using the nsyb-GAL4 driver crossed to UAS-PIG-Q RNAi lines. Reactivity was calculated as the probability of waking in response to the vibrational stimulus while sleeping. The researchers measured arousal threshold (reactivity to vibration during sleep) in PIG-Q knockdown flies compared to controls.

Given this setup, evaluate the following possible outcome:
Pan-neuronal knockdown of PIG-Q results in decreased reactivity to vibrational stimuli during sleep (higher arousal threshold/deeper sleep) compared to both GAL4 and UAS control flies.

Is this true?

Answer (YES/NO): YES